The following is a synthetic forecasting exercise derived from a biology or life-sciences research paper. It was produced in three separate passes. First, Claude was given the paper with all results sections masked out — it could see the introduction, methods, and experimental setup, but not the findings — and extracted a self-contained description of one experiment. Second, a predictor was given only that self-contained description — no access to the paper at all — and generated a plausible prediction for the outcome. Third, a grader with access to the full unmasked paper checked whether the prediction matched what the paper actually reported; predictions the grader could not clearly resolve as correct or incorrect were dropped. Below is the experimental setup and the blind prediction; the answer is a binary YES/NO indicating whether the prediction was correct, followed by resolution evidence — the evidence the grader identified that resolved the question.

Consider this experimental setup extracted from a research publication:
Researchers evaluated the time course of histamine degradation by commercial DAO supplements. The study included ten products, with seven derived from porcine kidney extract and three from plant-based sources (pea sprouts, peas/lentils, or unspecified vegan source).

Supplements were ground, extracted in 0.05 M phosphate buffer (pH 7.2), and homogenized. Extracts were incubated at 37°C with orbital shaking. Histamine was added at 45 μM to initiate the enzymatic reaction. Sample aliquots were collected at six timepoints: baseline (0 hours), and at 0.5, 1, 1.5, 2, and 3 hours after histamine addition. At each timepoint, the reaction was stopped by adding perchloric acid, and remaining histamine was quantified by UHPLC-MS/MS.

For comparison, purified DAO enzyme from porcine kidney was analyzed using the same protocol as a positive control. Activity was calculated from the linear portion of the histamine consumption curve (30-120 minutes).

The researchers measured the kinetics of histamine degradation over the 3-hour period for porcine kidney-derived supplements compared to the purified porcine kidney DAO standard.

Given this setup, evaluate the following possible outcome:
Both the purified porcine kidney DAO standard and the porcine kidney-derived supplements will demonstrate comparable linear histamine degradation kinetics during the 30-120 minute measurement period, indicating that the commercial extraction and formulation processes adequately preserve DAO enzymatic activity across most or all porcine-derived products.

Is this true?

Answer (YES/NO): NO